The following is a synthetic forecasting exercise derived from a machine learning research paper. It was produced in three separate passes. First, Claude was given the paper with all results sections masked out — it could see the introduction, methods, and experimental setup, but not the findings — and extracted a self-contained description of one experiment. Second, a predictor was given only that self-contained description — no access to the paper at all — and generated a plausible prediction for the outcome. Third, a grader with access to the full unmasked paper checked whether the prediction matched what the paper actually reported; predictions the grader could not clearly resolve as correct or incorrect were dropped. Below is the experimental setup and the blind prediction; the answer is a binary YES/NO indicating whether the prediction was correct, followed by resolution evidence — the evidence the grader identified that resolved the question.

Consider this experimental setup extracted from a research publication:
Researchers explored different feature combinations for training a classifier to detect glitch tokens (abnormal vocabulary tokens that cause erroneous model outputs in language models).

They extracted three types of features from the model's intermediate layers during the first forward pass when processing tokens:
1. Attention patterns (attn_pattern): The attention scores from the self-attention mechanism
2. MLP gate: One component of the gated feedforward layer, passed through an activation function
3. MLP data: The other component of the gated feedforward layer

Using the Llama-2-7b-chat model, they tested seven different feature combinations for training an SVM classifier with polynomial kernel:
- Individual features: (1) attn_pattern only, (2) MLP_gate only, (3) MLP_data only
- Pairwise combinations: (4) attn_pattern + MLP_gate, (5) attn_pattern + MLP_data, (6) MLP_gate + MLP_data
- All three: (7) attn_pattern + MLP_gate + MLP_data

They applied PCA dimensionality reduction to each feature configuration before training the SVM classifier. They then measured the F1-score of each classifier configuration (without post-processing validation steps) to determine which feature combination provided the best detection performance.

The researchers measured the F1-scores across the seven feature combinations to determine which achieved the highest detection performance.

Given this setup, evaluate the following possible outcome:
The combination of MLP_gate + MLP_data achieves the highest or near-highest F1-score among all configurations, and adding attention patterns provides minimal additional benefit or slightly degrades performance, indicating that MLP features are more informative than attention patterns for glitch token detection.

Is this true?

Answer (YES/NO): NO